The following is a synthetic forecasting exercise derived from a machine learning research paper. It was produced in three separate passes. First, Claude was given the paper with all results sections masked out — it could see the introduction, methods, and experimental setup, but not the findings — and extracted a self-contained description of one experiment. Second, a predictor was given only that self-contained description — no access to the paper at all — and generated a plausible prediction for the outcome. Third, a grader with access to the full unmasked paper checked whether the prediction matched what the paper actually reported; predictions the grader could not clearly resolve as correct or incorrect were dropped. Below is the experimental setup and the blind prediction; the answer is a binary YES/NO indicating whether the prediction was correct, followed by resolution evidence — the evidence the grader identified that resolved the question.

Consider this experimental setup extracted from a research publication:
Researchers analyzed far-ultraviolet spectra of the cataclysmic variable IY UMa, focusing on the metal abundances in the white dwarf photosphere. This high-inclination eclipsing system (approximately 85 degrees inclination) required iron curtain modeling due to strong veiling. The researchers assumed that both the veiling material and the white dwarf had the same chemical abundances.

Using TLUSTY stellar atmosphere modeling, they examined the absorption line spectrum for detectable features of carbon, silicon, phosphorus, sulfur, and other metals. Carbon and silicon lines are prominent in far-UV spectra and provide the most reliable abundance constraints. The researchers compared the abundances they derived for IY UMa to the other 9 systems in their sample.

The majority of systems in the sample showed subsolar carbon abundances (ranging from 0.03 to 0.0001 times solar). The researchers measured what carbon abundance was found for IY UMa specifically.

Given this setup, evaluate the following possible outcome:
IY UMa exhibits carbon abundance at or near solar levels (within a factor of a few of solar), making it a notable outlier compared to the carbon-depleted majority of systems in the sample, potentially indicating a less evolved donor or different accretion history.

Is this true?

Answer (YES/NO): YES